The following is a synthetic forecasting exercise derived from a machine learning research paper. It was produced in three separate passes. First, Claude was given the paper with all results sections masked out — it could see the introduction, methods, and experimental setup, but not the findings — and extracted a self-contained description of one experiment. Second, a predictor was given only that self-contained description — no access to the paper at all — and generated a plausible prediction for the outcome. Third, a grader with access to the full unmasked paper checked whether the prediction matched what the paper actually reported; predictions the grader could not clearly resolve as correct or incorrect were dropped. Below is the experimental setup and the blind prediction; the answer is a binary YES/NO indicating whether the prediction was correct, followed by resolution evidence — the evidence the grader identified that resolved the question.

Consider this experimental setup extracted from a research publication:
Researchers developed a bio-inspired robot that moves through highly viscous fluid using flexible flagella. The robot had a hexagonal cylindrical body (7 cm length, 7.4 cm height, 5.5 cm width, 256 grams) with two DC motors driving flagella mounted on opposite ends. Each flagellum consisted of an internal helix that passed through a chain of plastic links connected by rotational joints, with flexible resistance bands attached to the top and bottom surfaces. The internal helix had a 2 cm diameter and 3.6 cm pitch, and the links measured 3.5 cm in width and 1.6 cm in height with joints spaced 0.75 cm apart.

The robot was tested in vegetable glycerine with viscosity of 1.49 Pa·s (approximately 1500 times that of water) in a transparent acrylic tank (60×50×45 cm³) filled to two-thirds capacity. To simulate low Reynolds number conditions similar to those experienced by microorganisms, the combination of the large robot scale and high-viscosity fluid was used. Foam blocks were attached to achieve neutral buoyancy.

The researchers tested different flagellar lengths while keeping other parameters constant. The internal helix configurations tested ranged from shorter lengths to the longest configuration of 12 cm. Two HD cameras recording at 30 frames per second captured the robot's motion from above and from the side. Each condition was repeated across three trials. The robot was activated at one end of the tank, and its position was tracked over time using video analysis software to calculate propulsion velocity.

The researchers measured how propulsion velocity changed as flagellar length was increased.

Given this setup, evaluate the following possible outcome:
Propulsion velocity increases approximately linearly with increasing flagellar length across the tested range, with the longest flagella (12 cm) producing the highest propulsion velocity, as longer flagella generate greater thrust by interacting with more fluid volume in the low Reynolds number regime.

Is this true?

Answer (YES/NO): NO